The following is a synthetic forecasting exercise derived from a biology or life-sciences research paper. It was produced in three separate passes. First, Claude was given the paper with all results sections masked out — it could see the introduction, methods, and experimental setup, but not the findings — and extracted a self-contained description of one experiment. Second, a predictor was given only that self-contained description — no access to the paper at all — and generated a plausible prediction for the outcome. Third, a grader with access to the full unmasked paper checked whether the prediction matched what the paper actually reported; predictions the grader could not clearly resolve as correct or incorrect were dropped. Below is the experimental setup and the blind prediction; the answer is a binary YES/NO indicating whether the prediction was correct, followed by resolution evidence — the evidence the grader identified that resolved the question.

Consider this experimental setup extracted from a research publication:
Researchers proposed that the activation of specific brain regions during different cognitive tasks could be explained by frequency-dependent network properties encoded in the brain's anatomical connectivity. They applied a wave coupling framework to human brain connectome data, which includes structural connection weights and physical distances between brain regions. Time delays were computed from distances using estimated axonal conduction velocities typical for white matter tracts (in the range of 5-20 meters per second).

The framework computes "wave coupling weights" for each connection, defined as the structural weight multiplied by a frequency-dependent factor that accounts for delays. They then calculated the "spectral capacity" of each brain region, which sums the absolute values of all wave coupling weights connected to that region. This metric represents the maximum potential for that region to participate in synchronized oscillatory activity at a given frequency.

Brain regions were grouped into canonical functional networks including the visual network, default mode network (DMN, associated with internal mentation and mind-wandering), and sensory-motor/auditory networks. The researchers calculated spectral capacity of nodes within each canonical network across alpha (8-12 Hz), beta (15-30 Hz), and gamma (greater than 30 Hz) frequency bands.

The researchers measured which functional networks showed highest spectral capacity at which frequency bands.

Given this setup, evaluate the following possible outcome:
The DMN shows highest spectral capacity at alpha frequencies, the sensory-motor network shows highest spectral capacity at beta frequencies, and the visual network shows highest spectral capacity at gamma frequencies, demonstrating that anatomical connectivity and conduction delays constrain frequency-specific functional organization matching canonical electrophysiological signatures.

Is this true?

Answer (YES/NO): NO